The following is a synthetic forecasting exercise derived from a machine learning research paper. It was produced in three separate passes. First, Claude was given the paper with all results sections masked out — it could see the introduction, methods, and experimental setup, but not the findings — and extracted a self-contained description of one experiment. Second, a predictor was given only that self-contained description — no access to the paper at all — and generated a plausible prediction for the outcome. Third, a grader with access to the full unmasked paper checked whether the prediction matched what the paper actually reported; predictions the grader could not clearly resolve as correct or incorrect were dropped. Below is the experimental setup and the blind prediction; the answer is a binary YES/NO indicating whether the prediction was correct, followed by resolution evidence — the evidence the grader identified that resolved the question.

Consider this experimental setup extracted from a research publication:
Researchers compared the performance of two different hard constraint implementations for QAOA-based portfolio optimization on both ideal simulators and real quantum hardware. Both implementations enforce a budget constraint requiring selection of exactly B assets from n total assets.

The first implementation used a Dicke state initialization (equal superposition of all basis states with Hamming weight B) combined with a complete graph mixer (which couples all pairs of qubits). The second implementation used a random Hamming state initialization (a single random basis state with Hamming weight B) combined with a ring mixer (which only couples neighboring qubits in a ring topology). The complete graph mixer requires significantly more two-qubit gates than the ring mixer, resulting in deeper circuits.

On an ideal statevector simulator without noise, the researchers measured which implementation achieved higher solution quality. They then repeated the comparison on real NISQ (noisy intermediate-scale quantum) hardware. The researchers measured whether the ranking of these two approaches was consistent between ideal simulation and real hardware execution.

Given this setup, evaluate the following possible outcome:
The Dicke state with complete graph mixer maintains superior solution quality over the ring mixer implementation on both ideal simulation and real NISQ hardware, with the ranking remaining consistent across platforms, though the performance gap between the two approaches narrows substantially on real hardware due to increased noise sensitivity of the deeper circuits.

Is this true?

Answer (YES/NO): NO